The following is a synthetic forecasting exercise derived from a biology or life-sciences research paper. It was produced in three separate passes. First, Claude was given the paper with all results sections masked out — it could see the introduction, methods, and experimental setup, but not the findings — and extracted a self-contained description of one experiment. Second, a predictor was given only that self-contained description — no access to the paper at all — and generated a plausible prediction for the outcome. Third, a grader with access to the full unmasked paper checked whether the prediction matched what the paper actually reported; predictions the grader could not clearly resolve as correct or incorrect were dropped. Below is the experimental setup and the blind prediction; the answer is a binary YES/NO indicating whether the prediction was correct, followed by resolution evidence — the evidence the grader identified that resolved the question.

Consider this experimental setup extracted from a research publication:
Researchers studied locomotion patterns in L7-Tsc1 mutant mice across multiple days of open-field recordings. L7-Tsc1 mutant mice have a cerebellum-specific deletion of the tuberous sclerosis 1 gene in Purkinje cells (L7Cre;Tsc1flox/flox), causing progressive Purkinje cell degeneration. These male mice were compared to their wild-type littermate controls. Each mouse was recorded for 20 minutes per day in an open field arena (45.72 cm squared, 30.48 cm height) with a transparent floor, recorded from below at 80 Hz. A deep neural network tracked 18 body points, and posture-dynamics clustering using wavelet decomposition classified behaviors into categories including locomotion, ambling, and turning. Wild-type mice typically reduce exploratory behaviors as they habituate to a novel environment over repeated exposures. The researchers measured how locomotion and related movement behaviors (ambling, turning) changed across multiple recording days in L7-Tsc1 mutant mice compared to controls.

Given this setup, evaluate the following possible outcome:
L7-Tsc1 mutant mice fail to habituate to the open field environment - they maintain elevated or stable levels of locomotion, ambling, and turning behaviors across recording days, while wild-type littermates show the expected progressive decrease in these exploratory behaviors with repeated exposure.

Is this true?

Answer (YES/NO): NO